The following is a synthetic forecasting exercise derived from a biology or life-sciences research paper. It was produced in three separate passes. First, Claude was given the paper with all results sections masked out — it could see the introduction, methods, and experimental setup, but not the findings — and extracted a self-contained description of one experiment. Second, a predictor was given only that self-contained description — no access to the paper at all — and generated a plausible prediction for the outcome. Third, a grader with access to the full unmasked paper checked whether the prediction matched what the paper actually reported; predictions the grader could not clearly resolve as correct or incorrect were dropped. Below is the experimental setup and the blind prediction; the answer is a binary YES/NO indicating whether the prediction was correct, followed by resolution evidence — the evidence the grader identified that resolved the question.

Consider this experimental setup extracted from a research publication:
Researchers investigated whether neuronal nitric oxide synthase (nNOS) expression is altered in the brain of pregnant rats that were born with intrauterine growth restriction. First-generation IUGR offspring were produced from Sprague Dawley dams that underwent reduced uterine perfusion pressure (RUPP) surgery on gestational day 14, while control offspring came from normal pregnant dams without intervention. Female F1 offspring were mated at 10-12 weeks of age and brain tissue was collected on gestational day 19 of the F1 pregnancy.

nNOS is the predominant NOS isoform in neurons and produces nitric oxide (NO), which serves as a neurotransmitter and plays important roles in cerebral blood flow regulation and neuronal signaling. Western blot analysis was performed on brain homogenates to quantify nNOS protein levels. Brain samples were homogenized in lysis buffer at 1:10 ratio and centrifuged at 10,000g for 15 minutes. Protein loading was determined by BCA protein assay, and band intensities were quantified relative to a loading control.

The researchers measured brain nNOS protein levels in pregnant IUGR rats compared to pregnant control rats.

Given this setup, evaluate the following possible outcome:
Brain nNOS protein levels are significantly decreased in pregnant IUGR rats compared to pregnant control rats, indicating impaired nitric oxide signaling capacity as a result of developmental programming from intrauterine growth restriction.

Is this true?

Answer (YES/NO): NO